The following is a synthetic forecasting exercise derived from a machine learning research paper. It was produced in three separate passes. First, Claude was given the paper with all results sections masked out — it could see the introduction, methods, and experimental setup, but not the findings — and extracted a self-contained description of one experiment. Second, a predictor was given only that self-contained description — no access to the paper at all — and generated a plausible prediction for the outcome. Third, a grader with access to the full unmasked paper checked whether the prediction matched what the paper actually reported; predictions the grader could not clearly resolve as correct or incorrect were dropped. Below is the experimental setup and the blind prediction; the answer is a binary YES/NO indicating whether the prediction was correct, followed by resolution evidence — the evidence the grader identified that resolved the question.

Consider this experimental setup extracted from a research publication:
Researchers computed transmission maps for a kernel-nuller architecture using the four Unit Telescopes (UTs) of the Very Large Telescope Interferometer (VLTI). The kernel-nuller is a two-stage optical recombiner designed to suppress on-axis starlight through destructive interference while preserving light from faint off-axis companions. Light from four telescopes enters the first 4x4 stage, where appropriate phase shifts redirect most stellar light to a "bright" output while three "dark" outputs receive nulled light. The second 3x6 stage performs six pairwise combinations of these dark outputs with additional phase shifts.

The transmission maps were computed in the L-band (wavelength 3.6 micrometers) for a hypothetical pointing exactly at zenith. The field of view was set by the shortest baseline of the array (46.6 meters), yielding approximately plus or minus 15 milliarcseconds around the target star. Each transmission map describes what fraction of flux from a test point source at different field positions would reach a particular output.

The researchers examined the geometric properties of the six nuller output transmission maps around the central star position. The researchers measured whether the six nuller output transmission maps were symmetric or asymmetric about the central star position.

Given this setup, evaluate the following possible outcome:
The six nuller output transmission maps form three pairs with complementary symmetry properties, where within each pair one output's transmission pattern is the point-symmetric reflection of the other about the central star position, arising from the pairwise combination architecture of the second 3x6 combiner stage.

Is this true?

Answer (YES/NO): NO